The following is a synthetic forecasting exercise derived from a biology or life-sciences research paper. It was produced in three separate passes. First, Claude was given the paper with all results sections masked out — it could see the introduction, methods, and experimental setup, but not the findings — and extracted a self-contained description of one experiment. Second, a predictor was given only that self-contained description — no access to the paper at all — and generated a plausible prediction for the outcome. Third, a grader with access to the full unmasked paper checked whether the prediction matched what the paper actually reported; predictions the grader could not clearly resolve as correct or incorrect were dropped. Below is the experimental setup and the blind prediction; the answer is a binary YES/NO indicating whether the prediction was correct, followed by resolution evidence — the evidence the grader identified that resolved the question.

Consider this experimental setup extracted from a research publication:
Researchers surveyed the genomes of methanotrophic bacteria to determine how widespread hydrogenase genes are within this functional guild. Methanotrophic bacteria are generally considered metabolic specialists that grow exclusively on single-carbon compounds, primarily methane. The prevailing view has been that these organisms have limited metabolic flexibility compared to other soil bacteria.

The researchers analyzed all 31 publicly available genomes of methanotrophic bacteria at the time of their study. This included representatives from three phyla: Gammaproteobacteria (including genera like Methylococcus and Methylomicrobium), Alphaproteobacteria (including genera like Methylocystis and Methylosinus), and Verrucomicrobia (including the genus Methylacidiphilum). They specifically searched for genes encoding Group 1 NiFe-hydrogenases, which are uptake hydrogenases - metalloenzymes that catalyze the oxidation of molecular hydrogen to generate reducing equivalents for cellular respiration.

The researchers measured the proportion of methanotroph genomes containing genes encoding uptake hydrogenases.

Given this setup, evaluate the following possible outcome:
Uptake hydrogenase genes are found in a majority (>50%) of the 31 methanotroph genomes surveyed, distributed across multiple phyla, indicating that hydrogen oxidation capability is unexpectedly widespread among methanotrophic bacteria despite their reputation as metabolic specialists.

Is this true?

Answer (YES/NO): YES